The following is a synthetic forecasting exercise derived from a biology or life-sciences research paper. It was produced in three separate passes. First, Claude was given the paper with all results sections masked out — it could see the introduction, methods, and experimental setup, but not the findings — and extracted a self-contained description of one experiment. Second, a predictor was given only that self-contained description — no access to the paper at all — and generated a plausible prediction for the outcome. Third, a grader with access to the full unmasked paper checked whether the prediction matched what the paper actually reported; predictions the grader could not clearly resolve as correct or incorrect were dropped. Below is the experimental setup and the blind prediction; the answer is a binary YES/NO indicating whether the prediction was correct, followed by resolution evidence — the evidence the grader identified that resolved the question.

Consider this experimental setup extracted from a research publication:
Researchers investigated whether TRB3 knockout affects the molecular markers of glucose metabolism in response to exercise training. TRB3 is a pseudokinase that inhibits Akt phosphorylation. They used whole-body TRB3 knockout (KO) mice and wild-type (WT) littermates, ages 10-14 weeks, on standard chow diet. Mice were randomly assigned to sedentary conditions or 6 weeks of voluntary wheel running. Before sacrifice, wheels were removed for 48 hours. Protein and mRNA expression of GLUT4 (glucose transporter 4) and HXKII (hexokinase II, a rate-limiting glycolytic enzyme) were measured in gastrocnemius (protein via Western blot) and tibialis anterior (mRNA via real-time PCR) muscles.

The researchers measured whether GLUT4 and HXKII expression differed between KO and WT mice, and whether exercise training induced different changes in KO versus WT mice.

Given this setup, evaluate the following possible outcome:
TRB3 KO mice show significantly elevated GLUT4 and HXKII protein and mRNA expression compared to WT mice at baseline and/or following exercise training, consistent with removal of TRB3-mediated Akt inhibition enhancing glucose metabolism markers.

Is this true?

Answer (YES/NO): NO